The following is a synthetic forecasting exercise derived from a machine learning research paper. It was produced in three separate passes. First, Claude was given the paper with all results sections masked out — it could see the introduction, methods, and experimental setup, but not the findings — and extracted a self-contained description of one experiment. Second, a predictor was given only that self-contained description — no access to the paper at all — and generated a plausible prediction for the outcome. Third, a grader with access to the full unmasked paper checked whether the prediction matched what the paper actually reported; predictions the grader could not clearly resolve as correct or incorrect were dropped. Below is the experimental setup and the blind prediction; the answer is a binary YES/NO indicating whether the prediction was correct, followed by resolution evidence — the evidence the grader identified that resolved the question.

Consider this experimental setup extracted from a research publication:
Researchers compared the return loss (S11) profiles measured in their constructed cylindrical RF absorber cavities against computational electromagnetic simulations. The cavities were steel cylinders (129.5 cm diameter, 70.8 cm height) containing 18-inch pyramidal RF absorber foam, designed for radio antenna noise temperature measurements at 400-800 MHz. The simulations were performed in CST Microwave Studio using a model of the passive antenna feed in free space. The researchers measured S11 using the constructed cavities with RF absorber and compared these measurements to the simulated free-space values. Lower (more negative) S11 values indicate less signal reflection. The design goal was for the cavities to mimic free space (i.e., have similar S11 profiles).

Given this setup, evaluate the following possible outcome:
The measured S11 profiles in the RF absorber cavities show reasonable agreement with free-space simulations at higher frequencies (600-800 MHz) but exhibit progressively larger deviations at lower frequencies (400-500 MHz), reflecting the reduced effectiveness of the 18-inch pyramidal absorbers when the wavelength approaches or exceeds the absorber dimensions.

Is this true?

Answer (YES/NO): NO